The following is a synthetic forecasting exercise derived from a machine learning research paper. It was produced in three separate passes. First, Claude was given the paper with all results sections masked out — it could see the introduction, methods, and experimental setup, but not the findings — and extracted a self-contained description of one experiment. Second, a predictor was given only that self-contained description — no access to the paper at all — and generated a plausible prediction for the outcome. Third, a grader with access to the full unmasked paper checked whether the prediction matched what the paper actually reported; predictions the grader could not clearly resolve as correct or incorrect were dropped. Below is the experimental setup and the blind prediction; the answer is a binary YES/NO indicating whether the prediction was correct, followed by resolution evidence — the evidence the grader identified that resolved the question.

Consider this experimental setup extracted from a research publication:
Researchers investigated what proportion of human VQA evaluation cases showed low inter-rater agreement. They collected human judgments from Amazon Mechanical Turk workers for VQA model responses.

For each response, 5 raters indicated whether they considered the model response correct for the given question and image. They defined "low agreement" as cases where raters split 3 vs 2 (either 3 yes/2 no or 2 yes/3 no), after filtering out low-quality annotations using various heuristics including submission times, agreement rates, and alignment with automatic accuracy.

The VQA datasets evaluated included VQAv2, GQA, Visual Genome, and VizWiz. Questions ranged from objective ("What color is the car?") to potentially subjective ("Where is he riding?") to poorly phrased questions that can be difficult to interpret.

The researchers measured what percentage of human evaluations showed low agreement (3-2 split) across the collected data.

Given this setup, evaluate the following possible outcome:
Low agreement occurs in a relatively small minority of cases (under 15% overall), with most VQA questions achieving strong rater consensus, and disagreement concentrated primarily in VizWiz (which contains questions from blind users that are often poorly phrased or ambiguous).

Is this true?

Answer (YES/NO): NO